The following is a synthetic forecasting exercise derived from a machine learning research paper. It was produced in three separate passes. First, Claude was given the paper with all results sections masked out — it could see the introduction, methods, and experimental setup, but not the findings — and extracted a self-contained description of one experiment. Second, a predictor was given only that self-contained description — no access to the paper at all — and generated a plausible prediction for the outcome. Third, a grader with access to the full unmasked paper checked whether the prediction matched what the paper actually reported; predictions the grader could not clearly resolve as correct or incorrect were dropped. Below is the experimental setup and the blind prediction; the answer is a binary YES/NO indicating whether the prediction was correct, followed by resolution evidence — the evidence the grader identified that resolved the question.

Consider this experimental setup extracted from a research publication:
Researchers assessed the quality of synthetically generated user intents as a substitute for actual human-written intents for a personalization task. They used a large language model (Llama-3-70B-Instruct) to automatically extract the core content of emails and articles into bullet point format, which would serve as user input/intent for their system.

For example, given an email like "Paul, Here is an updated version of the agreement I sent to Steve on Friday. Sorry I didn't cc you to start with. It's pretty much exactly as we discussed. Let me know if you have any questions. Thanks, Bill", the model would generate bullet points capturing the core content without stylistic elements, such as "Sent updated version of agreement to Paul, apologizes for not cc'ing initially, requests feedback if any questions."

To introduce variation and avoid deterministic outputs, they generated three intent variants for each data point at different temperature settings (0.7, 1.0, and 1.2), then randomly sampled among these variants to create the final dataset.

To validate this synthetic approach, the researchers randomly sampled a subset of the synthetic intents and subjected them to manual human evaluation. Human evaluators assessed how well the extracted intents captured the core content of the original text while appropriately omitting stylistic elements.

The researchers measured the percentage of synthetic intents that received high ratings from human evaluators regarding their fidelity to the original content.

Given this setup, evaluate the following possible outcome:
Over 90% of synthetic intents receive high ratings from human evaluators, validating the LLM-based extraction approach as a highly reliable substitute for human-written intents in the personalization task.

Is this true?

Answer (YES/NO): YES